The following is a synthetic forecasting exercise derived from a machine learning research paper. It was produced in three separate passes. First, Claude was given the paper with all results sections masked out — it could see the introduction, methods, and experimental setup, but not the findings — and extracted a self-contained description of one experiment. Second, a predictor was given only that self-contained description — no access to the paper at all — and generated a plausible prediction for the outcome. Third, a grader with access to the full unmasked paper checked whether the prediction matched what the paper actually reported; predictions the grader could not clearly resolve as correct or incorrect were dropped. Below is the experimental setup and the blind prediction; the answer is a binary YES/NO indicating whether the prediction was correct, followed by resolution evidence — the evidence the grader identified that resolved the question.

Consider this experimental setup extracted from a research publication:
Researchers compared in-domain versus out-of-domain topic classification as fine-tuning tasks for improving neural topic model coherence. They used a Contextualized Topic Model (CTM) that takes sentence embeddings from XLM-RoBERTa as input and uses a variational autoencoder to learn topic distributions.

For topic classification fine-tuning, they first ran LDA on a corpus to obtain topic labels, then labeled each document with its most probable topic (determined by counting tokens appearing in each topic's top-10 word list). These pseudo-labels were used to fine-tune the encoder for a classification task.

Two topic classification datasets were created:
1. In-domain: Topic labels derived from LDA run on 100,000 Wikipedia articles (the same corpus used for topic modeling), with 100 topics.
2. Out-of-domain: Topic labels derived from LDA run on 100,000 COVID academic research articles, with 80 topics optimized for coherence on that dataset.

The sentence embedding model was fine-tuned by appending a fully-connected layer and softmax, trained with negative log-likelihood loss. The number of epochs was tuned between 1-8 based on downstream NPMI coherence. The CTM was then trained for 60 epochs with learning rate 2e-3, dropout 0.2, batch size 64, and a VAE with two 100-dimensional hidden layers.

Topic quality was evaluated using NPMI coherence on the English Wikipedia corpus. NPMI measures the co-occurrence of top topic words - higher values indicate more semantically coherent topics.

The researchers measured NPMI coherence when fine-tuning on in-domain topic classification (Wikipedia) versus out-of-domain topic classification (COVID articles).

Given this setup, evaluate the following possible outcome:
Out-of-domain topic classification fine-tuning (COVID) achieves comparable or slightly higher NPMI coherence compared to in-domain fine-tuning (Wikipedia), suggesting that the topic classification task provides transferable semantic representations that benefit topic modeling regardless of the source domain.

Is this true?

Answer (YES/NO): NO